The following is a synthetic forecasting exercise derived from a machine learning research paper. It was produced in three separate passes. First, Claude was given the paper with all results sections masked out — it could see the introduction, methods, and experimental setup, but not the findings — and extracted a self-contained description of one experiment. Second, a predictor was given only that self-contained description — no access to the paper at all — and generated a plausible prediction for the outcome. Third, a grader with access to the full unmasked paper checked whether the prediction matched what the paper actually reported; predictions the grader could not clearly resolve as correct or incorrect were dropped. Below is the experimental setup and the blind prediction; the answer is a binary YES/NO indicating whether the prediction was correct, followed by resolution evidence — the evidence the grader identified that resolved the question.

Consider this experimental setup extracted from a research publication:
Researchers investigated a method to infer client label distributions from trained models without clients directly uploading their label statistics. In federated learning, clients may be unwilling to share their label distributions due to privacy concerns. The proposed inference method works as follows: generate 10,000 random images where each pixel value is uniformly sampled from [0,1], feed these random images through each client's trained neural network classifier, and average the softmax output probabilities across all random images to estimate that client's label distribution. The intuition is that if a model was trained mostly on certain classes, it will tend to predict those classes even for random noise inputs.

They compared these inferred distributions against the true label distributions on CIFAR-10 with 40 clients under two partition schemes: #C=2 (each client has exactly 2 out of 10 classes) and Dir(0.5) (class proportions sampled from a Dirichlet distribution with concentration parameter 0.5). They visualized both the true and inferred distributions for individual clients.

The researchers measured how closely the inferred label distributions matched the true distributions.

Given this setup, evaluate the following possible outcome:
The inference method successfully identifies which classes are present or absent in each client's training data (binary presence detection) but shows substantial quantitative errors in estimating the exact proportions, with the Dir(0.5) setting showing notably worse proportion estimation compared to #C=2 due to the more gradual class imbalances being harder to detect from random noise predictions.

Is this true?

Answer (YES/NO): NO